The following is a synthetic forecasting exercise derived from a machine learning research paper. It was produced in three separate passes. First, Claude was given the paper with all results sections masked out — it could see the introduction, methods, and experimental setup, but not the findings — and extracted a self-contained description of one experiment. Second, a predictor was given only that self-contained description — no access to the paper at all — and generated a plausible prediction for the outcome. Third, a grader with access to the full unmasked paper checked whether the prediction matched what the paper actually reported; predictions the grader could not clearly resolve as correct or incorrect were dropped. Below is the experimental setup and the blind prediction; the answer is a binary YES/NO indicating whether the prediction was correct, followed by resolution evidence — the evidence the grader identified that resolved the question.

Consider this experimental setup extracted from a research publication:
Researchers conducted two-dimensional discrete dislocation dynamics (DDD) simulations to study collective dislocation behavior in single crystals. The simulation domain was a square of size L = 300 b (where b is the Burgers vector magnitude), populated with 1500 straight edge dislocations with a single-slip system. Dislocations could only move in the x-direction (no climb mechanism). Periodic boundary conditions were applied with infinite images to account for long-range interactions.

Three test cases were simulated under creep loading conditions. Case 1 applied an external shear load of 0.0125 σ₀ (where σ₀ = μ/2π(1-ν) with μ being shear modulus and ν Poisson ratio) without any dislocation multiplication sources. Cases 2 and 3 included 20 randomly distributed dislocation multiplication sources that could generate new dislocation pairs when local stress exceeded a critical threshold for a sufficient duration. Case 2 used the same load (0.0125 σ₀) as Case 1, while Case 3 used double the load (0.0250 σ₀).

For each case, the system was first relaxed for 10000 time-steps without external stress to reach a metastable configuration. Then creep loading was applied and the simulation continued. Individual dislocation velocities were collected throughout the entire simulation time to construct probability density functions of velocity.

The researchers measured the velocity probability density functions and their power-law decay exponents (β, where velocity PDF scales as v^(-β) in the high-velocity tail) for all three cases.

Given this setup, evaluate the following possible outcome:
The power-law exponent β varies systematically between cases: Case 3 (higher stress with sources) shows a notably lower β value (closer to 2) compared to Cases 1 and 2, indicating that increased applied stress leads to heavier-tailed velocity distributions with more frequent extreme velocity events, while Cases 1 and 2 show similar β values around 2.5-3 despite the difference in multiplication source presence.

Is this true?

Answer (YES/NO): NO